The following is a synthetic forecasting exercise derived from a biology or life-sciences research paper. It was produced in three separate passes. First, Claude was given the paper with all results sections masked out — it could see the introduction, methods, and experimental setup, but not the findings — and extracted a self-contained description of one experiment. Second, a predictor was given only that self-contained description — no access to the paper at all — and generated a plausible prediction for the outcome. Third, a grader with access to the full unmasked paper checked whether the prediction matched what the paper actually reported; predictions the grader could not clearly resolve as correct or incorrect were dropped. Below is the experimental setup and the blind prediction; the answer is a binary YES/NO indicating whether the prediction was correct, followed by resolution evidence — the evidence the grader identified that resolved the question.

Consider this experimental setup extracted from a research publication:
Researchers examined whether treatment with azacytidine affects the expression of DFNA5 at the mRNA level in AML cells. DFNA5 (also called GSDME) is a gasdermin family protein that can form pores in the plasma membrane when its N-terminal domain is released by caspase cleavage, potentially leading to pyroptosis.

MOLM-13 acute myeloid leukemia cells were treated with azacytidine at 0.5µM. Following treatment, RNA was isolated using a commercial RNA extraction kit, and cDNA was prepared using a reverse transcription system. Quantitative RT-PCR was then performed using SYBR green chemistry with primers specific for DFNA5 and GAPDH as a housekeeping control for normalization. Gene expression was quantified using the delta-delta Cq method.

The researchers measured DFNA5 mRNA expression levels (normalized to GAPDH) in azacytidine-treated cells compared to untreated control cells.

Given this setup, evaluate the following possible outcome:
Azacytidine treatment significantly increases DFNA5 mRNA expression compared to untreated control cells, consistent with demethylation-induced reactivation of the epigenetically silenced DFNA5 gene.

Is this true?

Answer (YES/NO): YES